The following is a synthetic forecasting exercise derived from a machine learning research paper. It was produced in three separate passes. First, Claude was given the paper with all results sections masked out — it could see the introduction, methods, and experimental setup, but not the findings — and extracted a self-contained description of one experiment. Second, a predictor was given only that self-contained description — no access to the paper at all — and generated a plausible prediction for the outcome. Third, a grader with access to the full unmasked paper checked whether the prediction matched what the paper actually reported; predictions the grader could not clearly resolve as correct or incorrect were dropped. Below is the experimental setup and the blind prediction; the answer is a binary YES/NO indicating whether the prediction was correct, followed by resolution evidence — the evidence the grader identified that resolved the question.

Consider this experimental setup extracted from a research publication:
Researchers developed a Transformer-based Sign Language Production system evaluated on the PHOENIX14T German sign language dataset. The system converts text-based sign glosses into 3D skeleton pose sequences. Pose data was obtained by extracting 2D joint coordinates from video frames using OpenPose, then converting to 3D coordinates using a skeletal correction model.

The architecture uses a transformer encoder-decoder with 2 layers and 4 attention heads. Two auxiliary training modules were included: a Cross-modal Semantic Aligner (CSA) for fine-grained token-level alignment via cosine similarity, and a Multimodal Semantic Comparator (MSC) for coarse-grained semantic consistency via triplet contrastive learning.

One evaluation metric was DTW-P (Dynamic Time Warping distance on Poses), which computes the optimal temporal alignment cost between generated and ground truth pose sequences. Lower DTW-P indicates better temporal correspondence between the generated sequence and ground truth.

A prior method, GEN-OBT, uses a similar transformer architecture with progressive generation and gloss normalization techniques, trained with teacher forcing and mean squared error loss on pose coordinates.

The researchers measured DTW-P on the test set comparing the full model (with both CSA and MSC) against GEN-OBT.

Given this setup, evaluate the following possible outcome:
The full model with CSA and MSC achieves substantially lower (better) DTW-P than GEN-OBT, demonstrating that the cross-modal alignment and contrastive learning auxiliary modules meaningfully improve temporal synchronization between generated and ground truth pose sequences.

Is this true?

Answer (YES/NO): NO